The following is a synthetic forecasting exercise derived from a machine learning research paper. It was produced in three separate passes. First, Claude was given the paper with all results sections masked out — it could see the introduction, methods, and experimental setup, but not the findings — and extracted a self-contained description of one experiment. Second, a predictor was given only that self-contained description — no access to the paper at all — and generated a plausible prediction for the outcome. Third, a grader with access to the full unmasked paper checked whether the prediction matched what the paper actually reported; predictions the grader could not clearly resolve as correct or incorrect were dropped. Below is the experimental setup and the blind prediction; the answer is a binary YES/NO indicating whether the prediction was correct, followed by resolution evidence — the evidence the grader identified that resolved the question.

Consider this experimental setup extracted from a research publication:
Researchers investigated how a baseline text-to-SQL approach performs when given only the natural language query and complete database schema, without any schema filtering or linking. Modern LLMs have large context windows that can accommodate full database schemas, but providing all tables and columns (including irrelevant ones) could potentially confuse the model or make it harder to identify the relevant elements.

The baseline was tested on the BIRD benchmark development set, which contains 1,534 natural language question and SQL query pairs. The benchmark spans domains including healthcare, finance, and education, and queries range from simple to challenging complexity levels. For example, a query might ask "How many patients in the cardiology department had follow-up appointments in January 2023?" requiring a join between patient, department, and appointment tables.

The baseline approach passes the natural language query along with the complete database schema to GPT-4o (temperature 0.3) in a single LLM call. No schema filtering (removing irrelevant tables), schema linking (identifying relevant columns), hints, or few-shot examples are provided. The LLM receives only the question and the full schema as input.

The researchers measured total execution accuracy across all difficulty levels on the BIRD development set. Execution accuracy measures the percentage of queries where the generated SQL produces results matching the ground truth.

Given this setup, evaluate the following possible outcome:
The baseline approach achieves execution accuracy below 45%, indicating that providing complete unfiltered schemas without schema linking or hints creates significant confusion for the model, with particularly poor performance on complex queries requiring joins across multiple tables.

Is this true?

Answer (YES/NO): NO